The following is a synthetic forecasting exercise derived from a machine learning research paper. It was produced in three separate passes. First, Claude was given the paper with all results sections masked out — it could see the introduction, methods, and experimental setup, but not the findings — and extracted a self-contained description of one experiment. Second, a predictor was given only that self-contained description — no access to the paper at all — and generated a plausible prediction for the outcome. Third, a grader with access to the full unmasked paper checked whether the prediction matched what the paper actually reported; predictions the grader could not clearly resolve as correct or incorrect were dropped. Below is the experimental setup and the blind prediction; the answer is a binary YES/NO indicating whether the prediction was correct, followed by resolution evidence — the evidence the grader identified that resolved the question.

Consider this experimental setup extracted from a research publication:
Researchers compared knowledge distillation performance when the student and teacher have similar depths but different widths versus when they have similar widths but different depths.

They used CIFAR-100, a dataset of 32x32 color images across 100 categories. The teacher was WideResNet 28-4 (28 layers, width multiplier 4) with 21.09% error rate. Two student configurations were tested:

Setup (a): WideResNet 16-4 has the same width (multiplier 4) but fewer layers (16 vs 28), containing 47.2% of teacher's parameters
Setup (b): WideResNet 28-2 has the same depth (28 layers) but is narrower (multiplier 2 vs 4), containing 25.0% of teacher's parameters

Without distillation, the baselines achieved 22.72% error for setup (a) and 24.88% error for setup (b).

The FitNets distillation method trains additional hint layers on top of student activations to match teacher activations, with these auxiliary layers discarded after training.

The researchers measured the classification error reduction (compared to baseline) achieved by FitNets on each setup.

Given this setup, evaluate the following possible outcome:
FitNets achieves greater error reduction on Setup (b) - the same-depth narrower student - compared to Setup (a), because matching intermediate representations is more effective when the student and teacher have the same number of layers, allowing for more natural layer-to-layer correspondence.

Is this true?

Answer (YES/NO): YES